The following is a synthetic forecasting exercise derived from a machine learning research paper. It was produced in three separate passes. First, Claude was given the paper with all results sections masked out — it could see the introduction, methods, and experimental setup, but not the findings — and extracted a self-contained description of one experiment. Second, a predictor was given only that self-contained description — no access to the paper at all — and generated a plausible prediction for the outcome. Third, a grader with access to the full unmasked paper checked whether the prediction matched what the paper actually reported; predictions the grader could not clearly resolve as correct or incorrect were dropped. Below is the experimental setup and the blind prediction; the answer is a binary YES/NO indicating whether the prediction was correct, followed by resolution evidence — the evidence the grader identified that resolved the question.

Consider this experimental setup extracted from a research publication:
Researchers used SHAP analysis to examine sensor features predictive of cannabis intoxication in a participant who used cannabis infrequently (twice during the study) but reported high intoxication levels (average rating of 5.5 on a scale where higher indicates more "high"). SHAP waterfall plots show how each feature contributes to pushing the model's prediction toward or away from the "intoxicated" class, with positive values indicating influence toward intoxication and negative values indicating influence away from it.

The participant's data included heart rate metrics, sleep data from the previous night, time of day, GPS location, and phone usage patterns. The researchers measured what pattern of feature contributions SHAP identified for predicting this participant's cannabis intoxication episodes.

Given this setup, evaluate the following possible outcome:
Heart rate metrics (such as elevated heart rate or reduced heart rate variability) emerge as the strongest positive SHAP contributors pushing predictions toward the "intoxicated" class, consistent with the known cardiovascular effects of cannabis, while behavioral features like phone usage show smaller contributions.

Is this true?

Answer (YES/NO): NO